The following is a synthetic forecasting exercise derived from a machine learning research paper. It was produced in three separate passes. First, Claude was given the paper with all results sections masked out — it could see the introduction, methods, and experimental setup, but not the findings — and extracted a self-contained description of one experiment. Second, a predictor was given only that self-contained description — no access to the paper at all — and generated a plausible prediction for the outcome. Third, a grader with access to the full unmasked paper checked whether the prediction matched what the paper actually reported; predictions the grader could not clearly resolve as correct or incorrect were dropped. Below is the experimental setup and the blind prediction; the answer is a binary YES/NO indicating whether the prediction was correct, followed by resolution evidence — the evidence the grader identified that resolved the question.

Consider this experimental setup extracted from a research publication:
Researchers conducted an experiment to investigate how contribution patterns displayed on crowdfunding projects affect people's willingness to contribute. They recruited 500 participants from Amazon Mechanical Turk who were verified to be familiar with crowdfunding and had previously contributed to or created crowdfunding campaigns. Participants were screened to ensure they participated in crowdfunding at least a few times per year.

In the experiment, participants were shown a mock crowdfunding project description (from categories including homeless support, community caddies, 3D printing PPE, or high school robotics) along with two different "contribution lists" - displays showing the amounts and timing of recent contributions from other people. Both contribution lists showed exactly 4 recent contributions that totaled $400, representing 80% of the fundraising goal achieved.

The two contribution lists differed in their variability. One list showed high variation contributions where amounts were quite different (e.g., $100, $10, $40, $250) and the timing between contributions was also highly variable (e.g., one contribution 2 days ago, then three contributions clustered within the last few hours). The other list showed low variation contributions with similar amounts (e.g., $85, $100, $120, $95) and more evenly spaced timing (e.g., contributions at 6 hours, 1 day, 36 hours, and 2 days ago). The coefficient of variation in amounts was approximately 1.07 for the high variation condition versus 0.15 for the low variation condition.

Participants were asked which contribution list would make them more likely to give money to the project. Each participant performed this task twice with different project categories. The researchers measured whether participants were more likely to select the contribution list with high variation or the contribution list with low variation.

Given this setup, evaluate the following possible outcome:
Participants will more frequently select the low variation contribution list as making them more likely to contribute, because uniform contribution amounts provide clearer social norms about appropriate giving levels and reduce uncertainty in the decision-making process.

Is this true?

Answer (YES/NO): NO